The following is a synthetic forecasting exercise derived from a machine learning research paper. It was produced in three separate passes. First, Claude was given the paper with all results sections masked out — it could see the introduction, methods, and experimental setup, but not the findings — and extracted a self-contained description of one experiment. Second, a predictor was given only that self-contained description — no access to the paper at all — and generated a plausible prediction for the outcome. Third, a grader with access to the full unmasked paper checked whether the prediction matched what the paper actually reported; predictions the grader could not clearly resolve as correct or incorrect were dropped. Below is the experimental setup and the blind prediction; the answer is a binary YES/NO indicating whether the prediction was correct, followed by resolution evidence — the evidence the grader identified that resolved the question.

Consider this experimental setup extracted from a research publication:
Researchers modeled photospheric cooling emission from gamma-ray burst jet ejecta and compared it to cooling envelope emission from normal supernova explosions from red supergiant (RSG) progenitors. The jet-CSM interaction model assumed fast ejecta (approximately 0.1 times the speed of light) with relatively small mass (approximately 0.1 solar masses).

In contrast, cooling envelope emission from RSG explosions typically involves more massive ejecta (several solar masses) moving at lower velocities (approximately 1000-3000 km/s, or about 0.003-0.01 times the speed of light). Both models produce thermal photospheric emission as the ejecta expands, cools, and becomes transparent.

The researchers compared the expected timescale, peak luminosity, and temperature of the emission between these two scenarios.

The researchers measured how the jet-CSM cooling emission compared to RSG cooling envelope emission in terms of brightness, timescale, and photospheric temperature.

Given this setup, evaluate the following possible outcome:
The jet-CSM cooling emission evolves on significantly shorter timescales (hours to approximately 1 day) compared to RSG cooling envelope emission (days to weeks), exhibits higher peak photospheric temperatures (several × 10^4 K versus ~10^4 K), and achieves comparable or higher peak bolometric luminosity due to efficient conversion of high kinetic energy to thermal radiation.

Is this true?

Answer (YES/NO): NO